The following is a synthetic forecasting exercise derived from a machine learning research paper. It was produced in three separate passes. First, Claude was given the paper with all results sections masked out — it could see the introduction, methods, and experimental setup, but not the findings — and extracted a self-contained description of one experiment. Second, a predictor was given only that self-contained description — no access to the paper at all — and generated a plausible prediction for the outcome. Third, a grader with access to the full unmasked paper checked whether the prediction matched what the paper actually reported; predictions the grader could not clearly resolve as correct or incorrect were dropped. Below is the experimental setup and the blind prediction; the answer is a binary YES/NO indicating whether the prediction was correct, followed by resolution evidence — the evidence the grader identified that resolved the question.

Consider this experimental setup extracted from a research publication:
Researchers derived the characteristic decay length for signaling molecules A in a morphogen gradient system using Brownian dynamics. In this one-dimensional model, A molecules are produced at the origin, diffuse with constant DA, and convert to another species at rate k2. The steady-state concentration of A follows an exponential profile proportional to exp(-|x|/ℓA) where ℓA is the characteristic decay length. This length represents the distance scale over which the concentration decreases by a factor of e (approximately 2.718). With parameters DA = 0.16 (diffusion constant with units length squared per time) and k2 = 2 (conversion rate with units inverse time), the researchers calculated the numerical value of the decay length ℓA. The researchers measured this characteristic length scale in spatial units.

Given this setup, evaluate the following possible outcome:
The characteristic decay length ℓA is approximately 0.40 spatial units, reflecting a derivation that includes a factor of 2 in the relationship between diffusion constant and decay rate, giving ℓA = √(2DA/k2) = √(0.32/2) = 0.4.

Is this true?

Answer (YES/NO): NO